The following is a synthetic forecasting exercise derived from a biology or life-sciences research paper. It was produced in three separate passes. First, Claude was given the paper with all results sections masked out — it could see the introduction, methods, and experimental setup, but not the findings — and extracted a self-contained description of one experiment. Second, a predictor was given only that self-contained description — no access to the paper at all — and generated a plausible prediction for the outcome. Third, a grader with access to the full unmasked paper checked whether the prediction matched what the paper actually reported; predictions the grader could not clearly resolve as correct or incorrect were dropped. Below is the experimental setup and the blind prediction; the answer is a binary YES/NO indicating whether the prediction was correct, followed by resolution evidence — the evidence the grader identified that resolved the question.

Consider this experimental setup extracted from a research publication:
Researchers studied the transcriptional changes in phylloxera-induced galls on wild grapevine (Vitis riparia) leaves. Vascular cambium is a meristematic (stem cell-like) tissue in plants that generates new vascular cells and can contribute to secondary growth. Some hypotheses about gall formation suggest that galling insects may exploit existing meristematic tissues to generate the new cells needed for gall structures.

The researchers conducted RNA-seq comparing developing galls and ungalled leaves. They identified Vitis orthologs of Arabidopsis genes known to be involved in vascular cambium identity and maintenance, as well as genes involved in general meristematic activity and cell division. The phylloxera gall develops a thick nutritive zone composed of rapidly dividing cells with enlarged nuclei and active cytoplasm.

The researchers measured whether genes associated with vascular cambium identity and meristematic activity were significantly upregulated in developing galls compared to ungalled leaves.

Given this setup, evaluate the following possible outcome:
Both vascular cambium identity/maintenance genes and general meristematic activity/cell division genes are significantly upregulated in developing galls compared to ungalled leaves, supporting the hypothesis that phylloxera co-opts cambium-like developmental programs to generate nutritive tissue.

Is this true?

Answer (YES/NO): YES